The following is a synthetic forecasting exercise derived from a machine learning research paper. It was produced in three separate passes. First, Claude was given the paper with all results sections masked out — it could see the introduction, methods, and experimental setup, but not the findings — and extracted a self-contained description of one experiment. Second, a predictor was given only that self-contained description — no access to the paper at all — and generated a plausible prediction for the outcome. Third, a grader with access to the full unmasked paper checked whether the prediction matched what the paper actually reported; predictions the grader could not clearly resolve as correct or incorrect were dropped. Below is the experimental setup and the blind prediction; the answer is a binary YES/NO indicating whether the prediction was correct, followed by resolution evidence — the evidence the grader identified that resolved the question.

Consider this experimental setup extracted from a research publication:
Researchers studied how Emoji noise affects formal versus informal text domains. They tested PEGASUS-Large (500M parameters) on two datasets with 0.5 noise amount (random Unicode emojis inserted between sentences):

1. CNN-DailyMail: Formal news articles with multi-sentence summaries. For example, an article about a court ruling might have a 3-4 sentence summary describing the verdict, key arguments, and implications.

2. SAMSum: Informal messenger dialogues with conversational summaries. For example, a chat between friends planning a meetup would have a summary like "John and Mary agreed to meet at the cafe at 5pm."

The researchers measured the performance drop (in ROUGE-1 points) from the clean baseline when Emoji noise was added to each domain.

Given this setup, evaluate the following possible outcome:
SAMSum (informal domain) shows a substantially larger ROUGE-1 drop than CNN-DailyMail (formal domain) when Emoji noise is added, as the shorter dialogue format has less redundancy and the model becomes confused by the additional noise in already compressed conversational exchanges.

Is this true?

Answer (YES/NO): NO